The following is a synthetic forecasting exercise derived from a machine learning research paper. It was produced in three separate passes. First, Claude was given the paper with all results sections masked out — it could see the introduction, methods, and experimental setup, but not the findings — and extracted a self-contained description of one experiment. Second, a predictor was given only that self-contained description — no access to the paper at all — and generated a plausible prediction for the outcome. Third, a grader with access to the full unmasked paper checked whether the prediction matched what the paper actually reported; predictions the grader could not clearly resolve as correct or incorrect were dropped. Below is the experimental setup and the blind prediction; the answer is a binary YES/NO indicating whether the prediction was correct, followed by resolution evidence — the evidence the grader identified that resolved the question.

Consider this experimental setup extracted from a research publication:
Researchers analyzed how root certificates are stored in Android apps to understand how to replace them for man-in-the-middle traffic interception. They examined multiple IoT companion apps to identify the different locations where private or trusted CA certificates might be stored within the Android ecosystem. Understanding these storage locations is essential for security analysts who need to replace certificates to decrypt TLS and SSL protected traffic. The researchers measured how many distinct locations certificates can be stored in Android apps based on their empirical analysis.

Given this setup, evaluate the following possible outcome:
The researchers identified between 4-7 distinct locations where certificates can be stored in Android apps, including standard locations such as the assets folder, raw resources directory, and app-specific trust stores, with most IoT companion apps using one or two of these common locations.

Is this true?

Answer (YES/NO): NO